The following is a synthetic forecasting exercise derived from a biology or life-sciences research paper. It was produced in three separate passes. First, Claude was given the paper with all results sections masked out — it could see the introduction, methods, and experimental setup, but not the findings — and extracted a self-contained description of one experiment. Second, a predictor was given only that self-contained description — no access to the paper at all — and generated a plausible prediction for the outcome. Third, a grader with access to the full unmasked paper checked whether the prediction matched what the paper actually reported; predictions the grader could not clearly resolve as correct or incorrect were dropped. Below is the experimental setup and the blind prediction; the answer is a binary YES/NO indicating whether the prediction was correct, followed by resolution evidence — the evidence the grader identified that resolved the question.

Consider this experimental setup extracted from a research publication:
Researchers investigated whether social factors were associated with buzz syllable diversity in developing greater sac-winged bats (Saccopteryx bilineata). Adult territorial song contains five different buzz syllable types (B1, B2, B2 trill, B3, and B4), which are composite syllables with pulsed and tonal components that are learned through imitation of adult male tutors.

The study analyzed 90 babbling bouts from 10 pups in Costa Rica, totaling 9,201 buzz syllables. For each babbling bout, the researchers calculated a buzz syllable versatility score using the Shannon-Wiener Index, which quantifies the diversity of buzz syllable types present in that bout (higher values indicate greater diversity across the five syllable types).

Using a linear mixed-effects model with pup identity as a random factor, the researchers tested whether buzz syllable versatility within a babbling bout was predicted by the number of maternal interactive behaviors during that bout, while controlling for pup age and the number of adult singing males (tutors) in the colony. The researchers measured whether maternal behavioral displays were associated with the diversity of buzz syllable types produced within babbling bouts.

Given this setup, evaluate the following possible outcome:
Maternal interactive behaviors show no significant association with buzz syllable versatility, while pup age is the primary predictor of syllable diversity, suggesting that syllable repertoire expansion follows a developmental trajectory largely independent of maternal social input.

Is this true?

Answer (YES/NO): NO